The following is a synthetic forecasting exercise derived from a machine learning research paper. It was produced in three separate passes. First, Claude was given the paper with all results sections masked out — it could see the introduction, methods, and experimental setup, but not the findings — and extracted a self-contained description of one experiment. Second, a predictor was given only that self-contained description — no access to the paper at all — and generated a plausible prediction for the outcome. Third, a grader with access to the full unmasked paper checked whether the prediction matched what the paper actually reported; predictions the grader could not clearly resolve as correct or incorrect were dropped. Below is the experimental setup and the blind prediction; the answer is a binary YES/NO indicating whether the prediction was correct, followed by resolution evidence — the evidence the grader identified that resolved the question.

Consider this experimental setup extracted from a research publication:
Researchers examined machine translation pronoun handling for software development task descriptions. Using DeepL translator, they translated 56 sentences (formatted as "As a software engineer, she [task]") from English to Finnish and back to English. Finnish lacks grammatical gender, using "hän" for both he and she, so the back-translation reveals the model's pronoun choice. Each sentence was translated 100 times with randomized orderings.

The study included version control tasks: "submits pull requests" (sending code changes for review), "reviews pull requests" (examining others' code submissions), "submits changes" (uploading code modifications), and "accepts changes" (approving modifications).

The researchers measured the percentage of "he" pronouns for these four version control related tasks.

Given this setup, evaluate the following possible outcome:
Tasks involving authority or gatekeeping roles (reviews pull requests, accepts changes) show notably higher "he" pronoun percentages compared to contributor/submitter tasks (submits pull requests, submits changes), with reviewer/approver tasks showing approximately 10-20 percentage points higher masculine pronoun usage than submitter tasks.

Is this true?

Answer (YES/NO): NO